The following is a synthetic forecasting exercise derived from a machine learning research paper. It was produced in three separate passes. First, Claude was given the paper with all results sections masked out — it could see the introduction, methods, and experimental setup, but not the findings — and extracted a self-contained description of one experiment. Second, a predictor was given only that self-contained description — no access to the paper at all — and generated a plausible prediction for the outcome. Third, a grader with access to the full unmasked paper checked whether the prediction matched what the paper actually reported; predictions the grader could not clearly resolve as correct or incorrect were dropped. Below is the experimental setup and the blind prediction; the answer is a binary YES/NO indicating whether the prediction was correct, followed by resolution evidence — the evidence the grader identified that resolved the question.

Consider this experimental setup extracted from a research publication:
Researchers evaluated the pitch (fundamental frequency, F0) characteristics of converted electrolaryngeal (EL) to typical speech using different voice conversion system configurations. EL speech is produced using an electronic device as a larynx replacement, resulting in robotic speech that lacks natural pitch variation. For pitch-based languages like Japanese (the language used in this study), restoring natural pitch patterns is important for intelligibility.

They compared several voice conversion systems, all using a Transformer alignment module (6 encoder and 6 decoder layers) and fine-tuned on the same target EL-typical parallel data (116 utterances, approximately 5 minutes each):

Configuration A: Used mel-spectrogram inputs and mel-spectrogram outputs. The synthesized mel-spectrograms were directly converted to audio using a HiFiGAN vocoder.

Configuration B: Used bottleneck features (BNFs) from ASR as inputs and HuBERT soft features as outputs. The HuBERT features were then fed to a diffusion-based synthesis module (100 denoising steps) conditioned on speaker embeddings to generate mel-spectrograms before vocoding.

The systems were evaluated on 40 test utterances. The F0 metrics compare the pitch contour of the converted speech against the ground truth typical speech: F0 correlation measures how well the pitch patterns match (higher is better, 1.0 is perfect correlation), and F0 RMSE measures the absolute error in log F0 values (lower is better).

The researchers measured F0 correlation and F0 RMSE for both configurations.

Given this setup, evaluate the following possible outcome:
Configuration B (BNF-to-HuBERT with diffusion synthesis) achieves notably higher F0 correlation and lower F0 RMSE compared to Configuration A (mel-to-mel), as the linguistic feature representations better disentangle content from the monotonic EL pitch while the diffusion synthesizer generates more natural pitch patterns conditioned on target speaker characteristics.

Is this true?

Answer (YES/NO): NO